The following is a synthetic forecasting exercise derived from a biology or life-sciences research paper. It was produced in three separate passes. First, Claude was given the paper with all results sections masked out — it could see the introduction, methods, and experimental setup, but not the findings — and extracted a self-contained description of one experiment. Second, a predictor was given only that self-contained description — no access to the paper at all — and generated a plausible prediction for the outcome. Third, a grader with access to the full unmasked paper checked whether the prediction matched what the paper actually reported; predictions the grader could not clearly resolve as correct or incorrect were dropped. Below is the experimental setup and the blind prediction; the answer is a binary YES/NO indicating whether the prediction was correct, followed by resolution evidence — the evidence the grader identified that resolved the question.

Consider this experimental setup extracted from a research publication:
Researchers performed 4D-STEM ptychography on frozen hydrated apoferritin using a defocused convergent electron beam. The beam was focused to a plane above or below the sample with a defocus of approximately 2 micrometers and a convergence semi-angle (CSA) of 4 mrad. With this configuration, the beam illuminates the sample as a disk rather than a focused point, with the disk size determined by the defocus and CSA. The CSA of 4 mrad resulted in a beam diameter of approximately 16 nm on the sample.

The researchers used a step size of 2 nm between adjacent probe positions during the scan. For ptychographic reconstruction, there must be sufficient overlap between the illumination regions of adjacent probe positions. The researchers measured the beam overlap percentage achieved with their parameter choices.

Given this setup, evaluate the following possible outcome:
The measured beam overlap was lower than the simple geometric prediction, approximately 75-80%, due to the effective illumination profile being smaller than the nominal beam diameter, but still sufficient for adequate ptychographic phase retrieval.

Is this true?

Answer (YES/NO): NO